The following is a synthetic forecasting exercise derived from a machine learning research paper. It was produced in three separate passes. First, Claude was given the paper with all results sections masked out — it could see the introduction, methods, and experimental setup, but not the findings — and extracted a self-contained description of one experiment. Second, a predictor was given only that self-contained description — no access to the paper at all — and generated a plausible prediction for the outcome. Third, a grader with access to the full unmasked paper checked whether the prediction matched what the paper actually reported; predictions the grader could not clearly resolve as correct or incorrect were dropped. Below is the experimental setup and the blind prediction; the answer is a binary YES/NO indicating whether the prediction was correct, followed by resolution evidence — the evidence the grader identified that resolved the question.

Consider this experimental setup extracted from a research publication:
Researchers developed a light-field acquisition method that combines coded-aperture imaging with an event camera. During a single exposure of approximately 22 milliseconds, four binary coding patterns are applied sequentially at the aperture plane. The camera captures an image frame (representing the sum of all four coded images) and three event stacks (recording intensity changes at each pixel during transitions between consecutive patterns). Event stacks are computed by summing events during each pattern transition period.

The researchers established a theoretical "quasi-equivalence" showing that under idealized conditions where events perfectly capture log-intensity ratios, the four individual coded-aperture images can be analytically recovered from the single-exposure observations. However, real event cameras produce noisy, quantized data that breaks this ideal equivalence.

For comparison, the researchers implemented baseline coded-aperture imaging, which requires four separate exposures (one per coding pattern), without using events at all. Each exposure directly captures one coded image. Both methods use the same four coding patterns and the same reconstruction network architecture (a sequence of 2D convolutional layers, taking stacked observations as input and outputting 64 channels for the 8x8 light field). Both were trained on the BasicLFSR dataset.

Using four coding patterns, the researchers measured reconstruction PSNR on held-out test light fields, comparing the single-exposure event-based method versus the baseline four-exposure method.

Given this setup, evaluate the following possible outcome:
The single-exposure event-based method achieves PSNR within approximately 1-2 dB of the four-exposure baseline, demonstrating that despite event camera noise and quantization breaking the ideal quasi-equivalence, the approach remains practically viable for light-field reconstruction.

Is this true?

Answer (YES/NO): YES